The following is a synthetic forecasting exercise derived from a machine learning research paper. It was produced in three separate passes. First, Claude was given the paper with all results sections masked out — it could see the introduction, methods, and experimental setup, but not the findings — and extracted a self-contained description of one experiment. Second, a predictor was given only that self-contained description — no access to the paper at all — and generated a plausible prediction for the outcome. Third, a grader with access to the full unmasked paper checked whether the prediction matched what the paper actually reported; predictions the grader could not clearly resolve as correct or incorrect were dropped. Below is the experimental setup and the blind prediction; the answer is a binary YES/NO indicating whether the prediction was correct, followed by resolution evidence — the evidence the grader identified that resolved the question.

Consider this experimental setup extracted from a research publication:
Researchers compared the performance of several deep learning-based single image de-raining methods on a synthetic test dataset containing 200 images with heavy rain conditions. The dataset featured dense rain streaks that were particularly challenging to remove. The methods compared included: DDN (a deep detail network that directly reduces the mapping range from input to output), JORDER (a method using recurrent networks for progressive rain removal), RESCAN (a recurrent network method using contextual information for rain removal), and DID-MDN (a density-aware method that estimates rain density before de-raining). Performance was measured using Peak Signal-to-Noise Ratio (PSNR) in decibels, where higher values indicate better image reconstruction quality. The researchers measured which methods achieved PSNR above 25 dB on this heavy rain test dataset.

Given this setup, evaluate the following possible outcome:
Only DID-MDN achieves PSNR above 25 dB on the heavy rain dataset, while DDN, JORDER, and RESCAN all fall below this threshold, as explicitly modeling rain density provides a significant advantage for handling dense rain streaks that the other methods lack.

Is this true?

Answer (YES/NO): NO